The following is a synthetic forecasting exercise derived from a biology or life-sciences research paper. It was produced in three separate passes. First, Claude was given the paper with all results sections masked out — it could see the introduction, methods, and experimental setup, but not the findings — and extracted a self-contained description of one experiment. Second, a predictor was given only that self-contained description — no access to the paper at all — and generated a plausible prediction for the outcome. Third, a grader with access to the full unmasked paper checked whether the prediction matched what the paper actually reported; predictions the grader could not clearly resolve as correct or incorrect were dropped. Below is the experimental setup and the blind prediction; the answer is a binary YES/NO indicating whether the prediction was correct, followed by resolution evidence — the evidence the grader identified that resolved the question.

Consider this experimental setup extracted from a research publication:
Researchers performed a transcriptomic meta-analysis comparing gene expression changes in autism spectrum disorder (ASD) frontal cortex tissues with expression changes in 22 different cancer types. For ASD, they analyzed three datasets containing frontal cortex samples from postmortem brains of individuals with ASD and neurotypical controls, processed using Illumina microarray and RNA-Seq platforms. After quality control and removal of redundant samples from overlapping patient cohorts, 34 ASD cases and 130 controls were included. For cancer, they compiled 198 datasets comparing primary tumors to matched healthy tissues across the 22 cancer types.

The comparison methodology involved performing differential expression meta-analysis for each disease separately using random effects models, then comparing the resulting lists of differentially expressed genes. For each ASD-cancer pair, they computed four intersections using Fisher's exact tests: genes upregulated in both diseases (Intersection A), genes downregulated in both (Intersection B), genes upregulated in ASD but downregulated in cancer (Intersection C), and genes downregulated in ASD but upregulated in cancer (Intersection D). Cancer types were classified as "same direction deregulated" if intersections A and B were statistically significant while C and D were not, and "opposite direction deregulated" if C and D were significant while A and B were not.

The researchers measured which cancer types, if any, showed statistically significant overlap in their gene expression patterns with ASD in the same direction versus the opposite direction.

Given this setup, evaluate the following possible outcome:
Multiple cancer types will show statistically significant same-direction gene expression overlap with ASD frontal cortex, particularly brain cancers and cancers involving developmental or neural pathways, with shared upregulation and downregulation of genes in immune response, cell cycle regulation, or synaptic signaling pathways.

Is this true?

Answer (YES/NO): NO